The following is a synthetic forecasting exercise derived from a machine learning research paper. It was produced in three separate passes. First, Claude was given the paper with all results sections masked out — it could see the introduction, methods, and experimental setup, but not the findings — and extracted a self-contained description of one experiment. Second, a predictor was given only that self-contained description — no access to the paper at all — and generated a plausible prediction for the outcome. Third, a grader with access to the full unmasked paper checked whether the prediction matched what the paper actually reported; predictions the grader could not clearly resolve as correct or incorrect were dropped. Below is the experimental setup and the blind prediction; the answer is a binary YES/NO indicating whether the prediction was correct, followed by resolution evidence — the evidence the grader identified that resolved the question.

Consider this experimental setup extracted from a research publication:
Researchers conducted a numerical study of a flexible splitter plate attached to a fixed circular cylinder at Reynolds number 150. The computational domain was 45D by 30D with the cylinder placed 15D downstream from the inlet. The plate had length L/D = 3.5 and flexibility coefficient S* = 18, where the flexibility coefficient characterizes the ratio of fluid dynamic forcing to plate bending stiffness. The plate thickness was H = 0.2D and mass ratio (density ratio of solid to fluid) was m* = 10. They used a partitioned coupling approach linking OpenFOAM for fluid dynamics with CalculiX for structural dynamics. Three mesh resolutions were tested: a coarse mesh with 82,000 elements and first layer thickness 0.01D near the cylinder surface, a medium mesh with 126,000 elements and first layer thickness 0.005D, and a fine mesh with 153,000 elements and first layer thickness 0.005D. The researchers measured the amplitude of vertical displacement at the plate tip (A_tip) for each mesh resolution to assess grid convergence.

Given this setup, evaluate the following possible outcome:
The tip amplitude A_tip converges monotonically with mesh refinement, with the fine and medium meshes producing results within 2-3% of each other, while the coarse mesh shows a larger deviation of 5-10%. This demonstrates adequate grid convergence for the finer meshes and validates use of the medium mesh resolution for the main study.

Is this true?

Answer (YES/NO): NO